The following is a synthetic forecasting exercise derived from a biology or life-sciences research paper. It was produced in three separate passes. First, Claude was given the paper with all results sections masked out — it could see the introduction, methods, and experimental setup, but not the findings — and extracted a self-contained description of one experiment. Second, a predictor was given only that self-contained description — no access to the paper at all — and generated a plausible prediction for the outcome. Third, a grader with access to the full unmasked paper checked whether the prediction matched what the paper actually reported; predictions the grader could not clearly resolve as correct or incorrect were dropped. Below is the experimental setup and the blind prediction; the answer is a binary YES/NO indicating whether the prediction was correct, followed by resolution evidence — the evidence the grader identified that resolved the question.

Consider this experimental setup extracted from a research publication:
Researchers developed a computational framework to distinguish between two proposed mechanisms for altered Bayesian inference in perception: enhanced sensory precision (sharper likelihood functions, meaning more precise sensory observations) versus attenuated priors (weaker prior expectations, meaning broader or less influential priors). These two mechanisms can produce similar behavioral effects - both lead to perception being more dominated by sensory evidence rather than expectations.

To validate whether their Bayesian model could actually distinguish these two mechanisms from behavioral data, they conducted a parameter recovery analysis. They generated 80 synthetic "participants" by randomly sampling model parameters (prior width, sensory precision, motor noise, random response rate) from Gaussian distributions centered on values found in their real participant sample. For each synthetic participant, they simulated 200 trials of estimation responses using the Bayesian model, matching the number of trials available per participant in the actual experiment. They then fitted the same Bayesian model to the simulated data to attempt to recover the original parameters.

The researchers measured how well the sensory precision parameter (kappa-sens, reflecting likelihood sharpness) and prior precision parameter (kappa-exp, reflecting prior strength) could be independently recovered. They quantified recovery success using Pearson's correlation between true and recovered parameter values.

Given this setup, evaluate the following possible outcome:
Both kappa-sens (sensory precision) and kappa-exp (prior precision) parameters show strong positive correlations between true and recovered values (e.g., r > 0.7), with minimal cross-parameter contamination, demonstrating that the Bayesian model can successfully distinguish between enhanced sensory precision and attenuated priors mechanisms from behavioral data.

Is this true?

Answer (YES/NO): NO